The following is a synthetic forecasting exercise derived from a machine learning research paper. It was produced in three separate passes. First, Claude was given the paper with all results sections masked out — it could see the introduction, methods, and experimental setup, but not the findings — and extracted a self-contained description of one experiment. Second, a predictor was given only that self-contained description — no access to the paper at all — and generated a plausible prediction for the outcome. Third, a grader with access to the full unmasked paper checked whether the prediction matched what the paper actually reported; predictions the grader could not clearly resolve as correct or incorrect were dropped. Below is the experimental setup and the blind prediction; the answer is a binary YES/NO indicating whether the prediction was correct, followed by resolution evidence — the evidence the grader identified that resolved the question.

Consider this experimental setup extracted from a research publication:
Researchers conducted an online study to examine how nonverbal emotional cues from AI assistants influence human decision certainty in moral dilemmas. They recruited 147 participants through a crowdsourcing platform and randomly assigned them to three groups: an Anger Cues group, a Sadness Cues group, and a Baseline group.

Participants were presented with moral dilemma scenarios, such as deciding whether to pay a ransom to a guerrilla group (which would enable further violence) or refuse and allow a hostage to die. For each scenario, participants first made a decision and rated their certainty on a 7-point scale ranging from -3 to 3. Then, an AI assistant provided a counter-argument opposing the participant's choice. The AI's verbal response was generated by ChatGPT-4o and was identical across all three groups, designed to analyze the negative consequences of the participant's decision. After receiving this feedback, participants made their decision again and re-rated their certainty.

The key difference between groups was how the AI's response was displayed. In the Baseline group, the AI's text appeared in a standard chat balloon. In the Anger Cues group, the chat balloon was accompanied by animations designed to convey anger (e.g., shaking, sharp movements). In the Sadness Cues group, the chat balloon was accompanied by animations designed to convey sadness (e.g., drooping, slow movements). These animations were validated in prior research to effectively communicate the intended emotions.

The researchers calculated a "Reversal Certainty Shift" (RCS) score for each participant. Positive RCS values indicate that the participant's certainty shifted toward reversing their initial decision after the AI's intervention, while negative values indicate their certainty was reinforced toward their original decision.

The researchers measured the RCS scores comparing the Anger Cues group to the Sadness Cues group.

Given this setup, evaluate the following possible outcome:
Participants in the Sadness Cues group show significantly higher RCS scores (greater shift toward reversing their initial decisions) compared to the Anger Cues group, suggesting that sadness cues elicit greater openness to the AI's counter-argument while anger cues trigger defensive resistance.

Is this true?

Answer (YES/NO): NO